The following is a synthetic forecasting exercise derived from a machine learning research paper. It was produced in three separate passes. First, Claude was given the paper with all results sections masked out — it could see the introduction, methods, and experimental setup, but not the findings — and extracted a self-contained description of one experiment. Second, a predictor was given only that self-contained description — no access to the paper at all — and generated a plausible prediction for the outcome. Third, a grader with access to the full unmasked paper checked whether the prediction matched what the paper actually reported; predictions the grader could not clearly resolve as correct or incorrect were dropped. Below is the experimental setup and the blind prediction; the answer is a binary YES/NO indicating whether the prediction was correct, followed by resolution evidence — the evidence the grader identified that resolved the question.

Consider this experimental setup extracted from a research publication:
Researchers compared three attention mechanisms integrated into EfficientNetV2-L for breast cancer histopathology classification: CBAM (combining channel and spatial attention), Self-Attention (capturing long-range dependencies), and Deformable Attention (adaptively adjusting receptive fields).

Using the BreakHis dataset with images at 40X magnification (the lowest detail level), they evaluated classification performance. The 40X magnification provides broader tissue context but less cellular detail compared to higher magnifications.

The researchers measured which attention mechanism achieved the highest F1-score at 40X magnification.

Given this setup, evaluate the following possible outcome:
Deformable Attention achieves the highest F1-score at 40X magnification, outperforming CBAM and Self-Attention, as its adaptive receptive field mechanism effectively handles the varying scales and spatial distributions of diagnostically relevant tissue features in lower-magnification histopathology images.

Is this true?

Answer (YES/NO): NO